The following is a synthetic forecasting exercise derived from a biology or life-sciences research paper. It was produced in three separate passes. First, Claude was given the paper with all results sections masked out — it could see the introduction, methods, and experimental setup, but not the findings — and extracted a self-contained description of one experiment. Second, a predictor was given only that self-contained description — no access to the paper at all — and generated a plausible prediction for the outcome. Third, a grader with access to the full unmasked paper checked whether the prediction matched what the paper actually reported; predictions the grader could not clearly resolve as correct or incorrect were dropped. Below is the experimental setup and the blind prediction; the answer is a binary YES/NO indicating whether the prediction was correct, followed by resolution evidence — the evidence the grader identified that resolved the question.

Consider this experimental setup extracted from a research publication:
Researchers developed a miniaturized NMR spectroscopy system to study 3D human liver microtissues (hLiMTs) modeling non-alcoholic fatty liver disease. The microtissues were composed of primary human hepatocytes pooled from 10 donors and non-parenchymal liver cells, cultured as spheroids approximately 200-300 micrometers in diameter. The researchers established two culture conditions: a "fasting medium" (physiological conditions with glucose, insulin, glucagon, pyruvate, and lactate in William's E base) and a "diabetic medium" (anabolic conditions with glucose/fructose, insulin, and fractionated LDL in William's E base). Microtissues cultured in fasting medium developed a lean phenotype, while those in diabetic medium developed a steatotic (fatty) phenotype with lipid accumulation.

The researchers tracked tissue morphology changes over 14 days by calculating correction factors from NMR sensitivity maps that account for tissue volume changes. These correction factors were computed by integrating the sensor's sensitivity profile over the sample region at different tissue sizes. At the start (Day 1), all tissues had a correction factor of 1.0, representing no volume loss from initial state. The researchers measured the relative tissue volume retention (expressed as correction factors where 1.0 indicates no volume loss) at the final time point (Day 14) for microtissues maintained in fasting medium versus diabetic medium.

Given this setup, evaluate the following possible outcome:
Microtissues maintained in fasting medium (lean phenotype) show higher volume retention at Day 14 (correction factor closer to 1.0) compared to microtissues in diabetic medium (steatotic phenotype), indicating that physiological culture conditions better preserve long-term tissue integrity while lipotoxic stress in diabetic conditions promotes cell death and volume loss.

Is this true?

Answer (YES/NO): NO